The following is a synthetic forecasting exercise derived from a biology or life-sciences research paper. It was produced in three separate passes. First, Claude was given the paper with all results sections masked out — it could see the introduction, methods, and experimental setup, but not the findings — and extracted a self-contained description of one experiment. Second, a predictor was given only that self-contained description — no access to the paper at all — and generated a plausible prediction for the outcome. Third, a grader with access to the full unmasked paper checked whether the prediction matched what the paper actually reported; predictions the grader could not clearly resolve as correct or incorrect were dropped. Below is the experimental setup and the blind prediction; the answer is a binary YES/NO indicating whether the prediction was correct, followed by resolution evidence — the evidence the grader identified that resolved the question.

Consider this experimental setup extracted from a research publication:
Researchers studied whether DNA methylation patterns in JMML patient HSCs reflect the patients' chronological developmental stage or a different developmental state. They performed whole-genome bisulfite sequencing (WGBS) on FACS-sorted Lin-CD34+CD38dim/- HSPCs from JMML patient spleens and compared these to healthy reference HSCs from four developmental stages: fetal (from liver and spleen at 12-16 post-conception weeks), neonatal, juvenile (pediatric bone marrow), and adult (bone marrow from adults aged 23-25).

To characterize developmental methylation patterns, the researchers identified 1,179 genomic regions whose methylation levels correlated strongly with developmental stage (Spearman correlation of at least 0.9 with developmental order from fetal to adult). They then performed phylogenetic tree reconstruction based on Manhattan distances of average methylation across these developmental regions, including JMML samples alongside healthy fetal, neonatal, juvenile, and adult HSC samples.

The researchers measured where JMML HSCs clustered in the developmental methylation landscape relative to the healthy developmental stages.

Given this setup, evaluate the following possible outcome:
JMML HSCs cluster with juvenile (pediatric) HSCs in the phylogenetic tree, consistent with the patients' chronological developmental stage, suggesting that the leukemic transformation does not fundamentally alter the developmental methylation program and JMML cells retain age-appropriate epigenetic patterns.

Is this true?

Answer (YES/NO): NO